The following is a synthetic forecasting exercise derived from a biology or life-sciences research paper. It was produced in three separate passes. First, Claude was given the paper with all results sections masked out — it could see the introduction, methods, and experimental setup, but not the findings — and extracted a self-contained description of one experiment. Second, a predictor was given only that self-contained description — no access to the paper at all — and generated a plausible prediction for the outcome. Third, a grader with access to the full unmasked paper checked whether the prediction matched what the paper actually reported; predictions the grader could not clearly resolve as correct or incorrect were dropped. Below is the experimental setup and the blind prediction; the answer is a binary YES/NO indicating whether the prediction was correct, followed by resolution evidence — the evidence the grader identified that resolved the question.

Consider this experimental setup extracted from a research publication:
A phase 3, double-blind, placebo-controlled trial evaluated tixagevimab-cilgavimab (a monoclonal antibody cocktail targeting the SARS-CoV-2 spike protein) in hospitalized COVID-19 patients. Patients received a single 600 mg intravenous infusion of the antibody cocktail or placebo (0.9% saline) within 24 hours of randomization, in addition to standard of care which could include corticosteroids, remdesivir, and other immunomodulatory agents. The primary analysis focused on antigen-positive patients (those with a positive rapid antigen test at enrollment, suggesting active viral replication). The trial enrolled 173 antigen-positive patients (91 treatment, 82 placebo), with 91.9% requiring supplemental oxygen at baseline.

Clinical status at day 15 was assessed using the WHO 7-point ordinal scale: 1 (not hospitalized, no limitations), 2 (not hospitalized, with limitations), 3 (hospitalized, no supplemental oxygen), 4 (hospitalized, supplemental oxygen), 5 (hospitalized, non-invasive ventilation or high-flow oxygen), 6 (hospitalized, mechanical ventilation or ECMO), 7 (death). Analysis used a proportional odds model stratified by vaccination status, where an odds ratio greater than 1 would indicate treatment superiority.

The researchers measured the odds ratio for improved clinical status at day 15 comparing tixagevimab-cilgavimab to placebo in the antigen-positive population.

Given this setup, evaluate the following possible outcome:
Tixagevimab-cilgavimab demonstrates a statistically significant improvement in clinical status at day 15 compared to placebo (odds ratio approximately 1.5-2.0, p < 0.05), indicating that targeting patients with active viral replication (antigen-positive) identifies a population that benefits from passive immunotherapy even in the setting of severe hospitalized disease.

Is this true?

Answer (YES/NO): NO